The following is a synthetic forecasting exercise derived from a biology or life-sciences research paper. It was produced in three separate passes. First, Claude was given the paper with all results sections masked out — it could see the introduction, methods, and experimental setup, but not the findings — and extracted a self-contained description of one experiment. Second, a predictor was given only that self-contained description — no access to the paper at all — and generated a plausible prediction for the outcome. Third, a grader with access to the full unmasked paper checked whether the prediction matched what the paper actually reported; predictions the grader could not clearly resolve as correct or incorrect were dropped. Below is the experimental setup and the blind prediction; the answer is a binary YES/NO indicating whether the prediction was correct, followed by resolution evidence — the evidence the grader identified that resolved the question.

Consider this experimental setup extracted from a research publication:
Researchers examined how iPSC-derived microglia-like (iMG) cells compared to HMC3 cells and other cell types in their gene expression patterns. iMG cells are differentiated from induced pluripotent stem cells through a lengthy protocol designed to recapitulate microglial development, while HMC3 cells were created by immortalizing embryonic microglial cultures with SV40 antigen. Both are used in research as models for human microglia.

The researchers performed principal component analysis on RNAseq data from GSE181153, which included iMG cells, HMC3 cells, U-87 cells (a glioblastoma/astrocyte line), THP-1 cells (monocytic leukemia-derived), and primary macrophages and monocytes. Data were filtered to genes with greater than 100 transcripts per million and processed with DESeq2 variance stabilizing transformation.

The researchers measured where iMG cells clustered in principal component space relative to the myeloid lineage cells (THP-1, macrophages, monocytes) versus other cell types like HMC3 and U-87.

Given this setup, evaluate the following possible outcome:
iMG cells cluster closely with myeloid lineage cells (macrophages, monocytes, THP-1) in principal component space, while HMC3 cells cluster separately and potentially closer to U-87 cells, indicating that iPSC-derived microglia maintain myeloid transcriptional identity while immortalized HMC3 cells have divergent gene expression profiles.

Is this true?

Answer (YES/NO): YES